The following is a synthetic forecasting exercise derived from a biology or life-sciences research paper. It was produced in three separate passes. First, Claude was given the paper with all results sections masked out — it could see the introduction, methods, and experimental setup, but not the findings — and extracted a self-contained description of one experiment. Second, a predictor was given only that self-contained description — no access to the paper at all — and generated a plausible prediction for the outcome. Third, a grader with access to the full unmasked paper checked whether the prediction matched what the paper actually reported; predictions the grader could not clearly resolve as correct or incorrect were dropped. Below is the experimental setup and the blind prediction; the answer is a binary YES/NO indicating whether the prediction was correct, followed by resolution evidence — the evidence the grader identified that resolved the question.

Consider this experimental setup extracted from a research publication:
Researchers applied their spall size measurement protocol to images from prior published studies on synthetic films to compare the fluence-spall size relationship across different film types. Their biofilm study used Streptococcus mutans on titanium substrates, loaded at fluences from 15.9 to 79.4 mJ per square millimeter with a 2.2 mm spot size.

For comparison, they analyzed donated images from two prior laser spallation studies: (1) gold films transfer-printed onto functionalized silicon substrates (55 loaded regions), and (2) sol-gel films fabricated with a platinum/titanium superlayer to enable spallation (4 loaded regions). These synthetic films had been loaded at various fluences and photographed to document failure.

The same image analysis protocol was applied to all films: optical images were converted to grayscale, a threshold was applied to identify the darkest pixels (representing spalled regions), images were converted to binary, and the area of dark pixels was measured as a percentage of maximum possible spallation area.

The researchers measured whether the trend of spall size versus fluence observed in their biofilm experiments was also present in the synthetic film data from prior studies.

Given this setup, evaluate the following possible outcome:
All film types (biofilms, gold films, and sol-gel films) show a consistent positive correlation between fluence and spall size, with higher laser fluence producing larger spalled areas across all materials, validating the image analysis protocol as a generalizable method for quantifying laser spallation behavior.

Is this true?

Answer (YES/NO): YES